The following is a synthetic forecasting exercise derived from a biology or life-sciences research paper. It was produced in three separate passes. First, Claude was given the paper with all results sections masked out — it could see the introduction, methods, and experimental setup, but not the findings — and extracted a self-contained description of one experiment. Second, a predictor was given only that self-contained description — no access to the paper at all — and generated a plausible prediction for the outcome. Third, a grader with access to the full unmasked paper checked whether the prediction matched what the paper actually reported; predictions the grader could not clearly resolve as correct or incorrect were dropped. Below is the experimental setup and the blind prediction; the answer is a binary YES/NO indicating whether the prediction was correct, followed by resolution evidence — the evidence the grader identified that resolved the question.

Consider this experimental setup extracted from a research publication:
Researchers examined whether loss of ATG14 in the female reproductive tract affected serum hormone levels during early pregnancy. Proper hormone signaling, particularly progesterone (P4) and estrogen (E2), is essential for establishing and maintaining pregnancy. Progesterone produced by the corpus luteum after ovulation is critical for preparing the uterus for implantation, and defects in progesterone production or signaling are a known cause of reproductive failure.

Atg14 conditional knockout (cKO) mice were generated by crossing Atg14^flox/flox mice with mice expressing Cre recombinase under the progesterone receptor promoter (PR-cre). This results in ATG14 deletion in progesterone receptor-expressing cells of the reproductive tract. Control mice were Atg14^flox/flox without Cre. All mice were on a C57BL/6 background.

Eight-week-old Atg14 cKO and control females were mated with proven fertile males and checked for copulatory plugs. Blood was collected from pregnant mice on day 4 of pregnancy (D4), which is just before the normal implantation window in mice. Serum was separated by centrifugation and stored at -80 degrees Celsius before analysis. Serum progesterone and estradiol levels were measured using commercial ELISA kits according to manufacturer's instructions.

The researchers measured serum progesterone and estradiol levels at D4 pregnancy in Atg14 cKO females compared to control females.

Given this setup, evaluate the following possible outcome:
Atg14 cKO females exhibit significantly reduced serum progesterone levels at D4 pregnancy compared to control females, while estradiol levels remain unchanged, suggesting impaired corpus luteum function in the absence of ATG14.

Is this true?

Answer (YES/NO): NO